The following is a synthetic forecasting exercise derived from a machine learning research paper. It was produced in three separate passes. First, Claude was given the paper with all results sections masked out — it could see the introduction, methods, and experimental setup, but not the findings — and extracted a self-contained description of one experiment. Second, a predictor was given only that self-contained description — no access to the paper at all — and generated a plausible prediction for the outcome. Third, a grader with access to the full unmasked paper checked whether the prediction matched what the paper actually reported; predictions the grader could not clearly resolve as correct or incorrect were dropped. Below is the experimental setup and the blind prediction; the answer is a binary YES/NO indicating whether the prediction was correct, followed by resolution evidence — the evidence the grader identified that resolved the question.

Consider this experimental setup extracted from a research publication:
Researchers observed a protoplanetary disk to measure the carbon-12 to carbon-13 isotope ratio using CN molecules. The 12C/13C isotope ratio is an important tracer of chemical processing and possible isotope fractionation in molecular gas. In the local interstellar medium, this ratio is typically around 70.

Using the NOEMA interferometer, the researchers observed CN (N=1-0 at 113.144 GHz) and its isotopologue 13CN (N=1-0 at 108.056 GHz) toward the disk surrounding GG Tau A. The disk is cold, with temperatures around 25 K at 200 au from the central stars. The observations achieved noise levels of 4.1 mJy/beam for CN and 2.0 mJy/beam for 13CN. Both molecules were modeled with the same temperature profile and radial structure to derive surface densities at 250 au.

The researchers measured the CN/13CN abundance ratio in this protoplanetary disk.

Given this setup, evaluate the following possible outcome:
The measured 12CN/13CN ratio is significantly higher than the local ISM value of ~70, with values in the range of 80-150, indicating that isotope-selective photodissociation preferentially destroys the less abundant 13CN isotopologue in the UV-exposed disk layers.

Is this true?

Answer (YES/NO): NO